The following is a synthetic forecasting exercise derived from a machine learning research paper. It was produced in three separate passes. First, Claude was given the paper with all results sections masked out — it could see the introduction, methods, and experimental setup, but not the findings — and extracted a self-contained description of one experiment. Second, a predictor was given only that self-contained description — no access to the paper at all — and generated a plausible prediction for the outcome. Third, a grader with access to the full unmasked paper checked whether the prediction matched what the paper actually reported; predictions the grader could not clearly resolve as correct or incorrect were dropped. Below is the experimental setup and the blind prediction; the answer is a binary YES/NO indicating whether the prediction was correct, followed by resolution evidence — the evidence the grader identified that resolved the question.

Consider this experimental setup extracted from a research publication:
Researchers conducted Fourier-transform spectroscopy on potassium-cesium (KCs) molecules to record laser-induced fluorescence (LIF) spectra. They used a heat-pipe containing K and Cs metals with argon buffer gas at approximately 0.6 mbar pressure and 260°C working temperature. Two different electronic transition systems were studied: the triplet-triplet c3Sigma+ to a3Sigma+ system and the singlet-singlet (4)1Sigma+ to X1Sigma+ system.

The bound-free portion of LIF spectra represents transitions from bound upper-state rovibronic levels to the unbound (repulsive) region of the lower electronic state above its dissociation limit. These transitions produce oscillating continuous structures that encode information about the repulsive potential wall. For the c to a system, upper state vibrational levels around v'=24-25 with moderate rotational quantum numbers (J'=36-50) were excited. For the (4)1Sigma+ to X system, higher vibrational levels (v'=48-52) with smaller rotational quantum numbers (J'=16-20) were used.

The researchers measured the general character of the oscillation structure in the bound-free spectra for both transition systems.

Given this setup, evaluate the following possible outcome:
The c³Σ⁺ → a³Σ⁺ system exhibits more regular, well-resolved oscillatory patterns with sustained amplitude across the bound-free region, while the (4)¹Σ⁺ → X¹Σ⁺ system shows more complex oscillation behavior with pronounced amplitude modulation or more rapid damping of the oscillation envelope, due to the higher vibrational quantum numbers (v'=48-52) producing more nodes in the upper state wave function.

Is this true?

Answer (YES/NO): YES